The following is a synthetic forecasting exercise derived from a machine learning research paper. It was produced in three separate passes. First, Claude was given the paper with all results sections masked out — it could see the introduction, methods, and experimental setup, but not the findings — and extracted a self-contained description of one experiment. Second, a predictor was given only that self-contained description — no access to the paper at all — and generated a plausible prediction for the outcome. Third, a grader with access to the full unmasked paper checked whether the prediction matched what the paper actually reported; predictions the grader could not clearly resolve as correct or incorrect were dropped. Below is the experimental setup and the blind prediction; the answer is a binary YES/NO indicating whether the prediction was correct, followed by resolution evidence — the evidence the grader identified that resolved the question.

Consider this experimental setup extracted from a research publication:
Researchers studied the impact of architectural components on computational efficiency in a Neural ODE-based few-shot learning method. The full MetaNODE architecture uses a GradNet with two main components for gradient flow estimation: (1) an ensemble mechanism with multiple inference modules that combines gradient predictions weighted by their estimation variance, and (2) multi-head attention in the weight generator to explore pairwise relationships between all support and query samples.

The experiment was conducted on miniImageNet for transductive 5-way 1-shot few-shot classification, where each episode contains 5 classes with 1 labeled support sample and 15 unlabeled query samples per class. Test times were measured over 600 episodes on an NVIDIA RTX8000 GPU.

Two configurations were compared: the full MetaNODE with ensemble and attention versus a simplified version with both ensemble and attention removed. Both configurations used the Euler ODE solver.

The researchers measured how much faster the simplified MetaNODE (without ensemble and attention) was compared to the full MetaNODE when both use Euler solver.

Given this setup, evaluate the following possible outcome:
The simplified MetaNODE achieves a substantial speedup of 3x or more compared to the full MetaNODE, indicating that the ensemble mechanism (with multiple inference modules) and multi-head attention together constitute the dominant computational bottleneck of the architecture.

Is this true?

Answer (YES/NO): YES